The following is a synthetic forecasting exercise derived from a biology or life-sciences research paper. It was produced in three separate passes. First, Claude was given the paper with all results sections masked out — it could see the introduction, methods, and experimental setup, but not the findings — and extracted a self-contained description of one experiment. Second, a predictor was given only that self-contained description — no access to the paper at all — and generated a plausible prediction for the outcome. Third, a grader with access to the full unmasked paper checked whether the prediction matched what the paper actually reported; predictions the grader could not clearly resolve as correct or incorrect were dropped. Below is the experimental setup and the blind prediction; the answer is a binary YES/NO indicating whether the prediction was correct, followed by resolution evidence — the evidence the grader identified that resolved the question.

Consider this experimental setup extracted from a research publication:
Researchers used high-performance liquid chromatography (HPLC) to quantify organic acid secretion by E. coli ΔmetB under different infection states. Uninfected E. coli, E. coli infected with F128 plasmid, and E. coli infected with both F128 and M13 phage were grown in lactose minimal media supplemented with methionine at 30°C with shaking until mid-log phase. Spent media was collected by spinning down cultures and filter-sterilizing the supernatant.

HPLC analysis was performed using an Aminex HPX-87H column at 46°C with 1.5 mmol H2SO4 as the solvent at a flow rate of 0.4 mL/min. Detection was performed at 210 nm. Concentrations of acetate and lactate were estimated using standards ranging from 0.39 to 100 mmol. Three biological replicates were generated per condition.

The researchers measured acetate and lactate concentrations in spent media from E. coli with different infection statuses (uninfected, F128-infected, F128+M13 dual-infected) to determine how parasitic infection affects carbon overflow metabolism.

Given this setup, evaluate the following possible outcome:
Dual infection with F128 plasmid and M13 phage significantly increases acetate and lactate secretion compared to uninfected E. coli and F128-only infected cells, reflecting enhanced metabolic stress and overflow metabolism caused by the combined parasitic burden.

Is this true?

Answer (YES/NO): NO